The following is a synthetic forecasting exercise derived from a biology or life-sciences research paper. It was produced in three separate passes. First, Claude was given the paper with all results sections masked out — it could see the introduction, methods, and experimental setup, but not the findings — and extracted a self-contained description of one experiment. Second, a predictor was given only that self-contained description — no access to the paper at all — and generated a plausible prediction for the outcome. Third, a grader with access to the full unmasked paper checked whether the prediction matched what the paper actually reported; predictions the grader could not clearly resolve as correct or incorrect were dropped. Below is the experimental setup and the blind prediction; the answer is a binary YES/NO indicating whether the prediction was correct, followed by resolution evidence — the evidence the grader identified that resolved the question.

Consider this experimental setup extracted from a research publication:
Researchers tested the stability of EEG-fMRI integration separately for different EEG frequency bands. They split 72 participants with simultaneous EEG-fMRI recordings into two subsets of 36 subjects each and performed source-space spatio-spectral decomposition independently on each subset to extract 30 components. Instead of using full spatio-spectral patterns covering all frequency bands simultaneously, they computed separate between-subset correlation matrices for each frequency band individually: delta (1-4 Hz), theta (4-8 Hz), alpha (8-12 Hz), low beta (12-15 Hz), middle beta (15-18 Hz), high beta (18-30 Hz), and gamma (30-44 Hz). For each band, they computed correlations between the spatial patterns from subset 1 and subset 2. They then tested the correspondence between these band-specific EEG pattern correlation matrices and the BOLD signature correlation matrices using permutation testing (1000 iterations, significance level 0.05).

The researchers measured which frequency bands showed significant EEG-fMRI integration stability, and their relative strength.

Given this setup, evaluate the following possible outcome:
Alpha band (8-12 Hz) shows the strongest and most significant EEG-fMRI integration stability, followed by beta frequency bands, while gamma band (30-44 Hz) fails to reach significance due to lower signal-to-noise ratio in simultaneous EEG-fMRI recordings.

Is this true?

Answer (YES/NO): NO